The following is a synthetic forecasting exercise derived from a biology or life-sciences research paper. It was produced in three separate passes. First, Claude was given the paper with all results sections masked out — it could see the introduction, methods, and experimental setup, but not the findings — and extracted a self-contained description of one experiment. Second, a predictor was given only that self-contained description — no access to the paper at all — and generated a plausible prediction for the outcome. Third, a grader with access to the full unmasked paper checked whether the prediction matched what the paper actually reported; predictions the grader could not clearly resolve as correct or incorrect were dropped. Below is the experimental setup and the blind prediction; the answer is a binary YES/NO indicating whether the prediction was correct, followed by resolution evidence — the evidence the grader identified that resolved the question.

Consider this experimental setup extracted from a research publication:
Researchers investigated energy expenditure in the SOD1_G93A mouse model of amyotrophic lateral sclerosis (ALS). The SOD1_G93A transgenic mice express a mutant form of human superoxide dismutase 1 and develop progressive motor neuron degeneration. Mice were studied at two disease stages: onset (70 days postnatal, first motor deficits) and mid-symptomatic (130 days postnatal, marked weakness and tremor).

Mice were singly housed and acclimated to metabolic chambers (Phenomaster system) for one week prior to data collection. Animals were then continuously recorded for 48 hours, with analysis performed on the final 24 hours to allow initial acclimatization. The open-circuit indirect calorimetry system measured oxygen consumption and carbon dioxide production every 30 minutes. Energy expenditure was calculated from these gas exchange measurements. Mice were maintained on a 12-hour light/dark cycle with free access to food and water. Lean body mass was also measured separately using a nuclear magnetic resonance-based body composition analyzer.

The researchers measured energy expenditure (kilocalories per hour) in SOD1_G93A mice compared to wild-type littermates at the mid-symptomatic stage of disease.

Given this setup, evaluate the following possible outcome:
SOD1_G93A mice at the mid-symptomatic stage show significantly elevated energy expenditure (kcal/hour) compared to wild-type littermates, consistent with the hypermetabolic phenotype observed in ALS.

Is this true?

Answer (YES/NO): YES